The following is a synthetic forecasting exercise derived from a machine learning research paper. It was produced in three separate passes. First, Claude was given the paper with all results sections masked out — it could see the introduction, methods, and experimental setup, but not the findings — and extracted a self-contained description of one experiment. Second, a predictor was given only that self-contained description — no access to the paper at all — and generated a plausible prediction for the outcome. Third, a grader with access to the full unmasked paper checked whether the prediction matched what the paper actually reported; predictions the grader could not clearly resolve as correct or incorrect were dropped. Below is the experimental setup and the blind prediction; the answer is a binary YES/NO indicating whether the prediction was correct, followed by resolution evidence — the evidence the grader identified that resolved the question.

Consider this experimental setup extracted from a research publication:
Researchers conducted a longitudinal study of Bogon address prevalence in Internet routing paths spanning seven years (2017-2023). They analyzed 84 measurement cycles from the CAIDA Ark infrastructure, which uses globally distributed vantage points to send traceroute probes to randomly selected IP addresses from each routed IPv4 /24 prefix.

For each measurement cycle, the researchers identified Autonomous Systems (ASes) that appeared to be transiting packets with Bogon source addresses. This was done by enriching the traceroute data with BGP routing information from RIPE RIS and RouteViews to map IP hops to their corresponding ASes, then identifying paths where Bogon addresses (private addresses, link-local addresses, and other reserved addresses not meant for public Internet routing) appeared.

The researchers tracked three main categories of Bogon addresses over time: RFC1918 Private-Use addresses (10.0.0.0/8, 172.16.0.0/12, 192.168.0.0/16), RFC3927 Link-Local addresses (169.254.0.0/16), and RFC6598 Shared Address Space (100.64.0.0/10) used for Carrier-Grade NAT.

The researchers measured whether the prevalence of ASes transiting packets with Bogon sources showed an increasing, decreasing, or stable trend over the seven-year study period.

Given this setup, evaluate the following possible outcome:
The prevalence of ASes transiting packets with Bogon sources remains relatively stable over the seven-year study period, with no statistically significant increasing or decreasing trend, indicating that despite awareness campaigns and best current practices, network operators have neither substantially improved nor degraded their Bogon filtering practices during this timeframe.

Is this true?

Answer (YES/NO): NO